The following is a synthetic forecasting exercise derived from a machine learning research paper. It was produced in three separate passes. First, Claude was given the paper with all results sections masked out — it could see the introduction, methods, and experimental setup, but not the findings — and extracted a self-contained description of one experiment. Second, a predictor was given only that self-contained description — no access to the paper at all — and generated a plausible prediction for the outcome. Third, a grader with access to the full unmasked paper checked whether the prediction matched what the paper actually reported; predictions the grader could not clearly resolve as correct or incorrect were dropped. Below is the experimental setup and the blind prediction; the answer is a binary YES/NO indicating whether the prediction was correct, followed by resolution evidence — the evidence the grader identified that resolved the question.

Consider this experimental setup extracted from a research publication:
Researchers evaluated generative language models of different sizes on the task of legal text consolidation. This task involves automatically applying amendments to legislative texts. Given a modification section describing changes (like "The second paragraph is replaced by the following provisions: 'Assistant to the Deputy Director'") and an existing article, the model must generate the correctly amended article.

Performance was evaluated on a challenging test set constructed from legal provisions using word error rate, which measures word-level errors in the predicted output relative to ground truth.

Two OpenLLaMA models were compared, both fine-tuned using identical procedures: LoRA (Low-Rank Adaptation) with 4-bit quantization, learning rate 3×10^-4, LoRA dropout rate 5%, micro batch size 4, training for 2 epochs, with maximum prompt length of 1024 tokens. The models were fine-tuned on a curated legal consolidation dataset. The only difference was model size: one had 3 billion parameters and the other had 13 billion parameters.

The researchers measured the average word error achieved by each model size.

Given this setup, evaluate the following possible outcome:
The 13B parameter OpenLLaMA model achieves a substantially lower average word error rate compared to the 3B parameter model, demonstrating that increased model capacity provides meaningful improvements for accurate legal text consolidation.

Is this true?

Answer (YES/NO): YES